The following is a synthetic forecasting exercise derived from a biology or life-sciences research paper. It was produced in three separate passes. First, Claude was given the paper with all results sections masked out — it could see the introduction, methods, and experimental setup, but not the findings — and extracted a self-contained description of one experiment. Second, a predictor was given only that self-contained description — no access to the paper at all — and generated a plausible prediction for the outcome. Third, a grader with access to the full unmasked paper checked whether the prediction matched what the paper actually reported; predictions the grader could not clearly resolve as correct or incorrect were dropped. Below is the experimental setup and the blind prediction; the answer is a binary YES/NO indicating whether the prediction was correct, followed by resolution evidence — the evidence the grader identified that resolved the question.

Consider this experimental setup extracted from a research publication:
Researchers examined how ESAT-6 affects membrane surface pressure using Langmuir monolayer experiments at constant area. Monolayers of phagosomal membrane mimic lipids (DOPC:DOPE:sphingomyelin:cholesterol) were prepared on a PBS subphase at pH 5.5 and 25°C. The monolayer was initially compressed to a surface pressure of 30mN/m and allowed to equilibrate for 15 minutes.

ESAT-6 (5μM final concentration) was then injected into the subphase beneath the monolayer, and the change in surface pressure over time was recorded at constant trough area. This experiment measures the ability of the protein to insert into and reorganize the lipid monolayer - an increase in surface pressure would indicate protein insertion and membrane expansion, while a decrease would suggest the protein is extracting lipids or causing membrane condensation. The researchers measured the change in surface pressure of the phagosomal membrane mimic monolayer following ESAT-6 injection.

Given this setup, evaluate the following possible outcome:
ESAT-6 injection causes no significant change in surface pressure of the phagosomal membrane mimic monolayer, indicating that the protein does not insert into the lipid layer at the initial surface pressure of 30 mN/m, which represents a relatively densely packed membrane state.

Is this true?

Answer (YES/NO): NO